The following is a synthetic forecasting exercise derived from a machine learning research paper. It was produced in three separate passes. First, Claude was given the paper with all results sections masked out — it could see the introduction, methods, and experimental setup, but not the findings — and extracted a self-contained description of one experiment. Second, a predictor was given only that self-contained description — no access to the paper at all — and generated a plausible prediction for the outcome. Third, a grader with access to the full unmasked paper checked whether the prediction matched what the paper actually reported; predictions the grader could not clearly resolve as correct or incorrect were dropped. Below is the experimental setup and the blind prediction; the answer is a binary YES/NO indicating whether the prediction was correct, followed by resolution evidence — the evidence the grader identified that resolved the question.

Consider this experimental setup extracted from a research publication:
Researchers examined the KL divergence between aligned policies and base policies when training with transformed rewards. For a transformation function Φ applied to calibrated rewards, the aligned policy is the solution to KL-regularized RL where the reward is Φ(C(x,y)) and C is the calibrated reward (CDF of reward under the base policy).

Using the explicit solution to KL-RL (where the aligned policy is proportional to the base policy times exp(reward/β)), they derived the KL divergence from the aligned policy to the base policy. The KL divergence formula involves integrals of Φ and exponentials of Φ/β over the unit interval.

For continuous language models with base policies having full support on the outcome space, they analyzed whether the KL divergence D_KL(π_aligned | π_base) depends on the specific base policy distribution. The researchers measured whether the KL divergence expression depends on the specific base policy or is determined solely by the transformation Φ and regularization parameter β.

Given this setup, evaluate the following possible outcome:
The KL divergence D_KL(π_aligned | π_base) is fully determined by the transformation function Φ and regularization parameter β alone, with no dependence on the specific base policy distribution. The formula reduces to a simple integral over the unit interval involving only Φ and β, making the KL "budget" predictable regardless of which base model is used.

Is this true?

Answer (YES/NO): YES